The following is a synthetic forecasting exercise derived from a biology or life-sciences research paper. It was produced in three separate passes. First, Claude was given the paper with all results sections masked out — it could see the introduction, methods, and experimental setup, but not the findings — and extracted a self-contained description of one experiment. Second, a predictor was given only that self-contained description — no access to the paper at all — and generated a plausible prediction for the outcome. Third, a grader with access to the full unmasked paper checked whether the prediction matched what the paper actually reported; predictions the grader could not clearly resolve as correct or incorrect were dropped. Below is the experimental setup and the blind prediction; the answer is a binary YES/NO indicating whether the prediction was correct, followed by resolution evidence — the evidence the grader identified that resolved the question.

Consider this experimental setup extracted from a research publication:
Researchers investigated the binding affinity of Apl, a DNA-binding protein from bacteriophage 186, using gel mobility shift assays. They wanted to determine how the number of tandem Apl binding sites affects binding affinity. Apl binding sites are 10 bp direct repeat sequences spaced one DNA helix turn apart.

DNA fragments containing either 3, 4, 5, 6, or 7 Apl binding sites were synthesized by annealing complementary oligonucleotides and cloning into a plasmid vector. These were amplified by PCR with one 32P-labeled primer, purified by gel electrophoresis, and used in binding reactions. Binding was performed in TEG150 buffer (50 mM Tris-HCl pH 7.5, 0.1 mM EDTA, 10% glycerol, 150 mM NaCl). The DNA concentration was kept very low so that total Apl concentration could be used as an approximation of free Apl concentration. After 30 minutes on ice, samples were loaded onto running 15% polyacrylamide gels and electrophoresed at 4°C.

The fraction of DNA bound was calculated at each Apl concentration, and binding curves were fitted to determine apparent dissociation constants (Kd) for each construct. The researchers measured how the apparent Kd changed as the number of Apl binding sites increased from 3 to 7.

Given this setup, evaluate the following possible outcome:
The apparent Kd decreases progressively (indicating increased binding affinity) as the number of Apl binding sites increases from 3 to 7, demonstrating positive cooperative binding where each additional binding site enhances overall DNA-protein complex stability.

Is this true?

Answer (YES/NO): YES